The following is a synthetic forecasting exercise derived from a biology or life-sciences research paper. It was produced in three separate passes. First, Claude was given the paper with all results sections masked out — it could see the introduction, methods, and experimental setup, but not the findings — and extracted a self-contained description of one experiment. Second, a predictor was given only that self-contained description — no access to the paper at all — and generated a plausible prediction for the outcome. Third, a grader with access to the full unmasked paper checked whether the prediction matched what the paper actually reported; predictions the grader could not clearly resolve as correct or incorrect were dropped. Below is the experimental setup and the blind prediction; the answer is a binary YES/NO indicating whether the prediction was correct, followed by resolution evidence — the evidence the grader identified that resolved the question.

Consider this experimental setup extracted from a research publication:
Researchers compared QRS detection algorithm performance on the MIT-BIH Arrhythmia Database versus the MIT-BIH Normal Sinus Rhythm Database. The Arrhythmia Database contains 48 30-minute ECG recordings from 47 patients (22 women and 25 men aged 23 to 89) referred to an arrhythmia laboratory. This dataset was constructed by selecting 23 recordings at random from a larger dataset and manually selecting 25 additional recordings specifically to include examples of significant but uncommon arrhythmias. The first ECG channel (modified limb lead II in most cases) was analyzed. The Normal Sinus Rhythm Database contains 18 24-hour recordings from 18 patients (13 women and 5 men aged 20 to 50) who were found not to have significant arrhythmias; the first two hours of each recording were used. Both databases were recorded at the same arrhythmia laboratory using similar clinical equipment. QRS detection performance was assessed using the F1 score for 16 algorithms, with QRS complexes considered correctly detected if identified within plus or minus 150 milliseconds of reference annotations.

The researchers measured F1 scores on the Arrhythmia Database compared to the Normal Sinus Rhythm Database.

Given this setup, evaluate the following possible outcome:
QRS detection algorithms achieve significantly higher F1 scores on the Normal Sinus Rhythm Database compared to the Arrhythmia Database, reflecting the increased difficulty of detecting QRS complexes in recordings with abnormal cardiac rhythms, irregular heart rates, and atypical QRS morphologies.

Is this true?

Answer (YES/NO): NO